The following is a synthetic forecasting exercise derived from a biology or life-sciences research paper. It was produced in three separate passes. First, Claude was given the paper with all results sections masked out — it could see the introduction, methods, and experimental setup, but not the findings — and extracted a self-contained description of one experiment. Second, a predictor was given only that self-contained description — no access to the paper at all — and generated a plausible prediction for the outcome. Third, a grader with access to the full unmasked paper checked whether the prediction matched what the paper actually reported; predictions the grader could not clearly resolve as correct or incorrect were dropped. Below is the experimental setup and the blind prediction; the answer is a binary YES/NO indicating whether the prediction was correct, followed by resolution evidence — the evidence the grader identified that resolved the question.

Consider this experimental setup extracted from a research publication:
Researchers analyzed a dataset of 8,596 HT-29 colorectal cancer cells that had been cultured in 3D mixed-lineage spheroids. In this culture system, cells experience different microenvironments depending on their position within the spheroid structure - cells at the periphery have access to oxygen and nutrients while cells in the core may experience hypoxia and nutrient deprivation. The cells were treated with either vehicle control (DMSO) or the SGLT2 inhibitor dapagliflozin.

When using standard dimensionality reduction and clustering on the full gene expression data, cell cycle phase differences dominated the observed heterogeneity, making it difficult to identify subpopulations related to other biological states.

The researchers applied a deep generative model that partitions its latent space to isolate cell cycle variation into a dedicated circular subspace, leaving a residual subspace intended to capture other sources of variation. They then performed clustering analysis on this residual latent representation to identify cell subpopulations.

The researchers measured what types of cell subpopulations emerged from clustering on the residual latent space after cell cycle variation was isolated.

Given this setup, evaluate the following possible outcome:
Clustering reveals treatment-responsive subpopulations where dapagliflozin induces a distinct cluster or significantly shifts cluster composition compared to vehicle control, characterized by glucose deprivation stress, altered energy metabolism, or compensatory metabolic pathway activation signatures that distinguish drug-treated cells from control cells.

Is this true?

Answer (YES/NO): NO